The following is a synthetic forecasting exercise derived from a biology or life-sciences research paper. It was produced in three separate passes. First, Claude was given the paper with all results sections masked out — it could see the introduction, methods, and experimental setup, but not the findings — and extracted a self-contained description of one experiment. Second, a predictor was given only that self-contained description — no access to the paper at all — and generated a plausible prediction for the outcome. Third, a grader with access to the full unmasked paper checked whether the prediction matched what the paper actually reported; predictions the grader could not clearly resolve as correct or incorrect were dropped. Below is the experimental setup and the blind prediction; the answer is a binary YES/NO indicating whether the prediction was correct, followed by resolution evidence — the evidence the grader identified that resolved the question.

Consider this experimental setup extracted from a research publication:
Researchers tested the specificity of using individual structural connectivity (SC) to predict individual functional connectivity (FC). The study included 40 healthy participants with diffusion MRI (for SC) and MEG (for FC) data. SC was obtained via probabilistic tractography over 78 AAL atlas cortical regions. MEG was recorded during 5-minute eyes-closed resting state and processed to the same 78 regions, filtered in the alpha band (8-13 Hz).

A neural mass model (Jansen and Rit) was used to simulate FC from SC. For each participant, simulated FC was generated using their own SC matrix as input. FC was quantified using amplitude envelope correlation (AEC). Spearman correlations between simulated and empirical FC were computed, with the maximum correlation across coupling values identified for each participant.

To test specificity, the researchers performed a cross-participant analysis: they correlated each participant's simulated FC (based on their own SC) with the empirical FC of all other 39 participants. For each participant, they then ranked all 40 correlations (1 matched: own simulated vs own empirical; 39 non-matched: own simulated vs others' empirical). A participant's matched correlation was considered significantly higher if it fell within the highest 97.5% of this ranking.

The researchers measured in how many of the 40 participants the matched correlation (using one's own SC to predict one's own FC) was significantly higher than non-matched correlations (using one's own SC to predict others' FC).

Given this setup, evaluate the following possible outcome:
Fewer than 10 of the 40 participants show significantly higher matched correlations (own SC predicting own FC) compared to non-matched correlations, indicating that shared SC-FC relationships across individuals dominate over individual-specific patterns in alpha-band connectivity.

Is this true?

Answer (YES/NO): YES